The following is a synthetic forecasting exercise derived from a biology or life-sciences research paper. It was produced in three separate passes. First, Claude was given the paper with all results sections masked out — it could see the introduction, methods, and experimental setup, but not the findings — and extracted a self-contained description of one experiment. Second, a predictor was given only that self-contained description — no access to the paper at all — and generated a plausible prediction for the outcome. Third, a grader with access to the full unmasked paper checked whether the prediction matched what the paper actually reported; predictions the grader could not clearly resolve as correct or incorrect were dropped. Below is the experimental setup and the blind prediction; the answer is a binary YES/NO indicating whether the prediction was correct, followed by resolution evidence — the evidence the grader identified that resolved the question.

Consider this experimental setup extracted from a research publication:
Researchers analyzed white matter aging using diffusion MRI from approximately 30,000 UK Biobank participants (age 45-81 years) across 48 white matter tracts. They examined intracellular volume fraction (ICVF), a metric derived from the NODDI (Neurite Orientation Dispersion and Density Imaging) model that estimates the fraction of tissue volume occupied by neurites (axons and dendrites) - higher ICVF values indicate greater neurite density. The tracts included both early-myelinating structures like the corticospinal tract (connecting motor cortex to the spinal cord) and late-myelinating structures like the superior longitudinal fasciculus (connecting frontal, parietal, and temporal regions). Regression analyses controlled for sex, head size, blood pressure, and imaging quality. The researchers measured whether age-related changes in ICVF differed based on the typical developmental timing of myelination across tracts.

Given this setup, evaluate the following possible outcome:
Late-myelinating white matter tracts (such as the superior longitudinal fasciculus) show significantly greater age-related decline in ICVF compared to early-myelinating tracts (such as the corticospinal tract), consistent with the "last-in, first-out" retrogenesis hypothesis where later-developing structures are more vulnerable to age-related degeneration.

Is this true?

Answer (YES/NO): YES